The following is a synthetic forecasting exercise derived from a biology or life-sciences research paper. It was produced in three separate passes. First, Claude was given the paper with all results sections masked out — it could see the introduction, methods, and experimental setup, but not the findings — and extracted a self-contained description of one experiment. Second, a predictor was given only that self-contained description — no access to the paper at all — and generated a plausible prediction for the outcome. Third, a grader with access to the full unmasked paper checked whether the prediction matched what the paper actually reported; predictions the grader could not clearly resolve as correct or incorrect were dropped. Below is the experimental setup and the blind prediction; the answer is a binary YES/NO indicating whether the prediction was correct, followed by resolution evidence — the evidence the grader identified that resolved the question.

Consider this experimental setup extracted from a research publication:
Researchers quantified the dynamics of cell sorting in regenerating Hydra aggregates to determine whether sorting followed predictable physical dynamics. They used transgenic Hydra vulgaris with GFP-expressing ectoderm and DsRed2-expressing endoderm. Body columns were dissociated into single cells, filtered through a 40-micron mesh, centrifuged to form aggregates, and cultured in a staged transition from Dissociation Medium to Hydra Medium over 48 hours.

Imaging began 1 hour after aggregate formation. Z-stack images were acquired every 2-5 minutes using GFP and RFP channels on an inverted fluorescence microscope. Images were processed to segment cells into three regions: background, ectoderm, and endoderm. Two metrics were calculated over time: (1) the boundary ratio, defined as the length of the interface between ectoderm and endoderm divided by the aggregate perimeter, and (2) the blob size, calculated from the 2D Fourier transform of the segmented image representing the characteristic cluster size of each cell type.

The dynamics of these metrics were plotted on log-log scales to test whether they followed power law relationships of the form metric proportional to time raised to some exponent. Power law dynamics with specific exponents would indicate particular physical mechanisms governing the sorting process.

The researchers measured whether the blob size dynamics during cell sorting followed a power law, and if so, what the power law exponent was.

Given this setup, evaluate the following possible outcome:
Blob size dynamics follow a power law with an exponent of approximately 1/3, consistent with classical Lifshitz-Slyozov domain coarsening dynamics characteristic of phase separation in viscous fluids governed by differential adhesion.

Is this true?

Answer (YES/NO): NO